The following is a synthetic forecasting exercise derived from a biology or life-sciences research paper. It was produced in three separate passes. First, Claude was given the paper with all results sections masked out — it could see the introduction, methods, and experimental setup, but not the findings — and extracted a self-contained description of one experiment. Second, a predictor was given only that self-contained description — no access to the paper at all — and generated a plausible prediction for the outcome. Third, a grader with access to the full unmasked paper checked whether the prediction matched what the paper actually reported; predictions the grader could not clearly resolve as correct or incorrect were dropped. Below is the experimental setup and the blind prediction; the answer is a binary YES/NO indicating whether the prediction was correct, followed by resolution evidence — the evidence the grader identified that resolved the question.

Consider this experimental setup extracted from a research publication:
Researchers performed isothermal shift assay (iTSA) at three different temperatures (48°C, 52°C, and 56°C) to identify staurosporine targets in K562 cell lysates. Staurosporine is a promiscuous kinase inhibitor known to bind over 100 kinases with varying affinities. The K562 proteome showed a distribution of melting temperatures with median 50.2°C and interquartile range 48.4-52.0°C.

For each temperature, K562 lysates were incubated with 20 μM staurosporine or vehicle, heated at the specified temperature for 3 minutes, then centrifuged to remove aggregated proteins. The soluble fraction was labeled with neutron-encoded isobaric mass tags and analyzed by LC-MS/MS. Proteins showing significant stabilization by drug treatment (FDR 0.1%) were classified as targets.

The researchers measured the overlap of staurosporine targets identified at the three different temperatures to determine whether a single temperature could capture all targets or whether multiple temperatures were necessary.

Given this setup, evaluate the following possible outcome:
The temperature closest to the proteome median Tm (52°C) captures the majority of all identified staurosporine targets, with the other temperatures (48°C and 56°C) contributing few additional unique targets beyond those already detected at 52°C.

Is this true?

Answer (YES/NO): NO